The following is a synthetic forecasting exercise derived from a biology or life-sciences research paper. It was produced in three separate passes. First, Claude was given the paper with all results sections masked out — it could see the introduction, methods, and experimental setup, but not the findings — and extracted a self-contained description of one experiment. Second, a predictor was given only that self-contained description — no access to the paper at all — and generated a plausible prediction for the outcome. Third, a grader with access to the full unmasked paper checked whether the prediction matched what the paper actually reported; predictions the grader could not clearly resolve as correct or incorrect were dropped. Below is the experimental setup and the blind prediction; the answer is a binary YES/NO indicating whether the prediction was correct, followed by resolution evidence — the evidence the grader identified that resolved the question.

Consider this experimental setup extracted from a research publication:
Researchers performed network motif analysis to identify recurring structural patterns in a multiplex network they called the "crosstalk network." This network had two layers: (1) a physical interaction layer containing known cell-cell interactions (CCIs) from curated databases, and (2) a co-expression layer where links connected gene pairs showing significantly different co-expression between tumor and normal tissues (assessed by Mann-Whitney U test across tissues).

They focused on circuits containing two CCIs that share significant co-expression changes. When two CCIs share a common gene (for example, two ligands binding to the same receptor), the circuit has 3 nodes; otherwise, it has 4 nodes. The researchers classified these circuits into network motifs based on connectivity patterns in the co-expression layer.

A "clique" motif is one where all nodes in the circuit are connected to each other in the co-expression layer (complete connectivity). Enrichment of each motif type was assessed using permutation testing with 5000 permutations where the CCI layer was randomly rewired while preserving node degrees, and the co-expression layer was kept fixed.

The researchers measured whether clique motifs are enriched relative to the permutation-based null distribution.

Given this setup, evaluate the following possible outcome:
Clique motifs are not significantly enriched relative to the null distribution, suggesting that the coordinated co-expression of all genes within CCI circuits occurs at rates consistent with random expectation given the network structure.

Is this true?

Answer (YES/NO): NO